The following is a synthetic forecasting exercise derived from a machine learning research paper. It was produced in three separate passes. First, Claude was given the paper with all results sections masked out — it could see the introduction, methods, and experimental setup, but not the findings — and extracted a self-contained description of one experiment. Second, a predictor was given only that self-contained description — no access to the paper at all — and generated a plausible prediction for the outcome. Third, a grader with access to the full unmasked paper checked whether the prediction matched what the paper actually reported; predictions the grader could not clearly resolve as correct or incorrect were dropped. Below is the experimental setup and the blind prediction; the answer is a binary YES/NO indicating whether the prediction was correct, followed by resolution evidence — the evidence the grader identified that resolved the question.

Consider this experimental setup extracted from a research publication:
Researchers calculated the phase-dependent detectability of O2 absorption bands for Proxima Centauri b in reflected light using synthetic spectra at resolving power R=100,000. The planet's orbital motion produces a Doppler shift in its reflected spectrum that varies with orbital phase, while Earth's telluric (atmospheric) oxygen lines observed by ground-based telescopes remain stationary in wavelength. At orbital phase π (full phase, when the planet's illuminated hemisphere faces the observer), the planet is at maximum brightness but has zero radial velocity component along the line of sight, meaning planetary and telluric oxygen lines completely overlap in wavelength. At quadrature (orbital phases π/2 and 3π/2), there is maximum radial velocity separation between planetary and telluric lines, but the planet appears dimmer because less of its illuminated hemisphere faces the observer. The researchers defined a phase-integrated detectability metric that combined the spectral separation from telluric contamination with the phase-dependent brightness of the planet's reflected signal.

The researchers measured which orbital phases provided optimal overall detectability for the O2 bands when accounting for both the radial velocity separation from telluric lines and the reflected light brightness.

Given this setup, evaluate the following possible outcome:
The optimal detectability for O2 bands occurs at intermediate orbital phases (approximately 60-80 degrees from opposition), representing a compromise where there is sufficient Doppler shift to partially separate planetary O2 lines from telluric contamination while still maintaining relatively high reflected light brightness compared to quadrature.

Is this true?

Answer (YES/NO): NO